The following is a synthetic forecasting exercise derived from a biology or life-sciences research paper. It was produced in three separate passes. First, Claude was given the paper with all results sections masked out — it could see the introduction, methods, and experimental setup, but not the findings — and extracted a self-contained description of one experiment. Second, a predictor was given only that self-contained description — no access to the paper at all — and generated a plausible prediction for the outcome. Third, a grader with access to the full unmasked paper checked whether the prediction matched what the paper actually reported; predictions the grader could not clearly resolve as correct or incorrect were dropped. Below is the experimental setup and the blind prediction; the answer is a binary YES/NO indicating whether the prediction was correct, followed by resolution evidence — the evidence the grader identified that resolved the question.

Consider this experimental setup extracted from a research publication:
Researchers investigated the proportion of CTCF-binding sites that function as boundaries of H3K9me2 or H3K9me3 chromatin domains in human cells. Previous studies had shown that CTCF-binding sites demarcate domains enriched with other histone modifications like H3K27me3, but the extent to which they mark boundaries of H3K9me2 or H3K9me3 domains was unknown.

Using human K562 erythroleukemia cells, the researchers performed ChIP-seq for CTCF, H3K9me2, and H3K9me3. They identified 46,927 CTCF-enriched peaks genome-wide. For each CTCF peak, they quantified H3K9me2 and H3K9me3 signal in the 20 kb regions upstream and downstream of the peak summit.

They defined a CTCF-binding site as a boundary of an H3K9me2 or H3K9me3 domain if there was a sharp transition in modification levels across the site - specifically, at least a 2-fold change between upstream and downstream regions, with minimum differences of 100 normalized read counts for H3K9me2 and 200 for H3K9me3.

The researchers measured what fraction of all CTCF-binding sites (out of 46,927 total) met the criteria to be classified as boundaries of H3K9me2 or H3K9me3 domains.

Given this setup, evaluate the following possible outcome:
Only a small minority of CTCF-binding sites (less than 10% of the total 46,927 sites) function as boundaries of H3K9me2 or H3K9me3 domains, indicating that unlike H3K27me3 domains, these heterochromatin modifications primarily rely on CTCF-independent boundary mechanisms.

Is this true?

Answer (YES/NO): NO